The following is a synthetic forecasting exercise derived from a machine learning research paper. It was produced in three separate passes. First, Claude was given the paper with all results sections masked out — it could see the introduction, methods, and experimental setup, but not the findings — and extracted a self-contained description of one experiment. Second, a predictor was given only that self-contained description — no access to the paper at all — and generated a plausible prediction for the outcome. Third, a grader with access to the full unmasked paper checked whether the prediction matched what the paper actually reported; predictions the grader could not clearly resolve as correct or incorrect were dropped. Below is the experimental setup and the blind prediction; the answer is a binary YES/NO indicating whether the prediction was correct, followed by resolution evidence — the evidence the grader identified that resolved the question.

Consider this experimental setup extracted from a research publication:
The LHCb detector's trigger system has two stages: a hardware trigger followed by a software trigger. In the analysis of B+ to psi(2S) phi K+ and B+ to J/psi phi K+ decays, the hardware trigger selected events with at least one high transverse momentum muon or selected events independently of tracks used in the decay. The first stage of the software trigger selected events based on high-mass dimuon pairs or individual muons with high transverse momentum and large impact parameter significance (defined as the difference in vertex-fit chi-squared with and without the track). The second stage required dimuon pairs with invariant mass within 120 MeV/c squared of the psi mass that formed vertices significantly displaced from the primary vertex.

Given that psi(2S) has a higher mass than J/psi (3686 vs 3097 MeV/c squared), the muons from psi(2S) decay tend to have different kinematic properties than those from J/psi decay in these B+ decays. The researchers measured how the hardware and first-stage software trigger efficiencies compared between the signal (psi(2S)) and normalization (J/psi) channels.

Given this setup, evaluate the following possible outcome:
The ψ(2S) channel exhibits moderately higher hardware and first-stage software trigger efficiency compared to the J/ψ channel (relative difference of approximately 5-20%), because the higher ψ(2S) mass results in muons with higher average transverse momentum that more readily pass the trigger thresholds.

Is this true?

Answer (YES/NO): YES